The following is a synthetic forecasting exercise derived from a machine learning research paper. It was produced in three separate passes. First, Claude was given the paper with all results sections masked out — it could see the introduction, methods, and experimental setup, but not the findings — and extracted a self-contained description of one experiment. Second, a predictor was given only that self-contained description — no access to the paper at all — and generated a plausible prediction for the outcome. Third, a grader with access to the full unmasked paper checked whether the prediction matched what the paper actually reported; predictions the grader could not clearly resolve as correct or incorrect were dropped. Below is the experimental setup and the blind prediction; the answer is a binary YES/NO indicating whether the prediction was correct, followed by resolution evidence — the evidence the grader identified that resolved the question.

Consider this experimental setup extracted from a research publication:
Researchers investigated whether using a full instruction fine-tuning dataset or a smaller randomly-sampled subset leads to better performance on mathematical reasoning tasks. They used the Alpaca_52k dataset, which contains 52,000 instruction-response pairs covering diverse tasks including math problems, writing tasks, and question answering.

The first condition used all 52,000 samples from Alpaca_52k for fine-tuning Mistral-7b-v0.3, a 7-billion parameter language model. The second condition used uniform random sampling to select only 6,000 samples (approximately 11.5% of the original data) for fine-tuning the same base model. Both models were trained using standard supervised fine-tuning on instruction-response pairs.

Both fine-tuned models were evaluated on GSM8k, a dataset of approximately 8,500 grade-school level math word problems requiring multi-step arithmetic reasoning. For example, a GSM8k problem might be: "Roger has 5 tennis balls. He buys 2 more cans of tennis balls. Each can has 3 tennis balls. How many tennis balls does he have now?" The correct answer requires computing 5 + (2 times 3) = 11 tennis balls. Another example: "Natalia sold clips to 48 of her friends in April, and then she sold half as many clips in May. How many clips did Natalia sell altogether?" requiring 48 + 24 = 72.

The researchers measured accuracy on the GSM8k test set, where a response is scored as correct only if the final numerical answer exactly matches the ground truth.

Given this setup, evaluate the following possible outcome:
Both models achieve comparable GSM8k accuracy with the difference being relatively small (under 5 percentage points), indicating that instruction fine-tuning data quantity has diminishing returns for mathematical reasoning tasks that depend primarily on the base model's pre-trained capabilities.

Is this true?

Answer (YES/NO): YES